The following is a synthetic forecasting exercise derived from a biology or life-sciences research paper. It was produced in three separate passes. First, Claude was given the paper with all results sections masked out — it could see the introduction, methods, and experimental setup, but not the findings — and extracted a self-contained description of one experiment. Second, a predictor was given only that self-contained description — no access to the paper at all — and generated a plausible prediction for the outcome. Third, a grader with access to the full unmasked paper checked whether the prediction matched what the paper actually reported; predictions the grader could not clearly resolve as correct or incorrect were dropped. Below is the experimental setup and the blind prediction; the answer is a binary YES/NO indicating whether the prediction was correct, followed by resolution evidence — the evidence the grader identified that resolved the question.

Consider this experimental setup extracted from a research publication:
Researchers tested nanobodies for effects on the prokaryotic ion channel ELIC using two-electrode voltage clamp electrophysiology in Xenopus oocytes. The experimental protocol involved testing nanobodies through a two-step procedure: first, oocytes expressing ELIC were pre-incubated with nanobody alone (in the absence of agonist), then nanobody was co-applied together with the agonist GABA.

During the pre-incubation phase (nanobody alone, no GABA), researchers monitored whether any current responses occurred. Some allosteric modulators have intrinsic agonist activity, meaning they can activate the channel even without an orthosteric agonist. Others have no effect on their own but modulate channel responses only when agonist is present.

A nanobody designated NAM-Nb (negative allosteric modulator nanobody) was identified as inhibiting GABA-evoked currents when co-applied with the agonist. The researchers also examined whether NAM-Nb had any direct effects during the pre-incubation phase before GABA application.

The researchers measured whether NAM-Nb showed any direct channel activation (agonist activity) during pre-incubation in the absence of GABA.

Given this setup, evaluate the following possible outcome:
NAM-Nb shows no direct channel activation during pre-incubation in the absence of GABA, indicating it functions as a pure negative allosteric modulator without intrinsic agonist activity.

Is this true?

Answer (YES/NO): YES